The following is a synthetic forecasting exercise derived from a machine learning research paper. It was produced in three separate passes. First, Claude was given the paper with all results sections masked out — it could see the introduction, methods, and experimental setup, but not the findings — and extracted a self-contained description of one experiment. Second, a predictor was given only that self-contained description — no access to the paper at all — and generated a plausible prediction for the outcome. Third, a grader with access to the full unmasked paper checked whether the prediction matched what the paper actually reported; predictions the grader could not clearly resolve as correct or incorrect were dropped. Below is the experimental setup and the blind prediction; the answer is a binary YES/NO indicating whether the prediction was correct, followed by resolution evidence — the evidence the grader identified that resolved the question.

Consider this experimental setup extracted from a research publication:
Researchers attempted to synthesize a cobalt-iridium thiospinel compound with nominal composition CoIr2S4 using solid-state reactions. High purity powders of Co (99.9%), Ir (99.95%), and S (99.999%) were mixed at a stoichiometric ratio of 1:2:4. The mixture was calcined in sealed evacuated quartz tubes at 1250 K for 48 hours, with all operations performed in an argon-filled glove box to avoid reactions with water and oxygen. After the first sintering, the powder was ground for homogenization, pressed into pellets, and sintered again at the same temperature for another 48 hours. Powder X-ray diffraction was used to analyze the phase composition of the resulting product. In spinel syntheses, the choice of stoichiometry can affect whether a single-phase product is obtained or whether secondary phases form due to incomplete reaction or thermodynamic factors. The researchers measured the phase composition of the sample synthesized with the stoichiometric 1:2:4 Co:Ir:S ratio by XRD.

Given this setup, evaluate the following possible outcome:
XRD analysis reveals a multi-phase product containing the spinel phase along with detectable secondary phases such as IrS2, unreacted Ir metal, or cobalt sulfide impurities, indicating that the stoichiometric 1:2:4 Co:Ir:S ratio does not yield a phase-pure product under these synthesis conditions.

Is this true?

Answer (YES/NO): NO